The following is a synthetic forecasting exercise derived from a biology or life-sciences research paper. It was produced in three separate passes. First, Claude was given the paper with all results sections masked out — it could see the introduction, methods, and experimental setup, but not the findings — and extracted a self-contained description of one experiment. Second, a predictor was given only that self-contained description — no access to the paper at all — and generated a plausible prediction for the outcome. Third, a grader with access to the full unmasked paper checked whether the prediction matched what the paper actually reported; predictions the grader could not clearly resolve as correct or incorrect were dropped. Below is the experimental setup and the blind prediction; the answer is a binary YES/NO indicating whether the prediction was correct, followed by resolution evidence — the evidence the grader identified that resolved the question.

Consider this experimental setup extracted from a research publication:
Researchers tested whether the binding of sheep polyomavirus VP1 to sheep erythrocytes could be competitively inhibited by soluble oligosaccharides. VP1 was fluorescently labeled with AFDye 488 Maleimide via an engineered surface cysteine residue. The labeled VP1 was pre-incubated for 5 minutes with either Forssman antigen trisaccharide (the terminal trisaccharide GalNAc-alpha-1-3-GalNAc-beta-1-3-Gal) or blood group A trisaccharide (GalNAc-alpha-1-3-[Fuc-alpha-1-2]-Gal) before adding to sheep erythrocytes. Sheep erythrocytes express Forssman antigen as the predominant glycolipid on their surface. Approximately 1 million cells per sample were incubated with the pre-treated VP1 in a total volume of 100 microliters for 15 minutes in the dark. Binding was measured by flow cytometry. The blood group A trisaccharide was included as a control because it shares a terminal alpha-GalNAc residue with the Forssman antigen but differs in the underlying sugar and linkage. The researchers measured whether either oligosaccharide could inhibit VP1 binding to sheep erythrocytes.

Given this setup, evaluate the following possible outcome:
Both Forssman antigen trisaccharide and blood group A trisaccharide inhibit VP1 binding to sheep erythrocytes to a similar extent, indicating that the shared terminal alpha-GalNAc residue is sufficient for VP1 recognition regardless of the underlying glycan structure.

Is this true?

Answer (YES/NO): NO